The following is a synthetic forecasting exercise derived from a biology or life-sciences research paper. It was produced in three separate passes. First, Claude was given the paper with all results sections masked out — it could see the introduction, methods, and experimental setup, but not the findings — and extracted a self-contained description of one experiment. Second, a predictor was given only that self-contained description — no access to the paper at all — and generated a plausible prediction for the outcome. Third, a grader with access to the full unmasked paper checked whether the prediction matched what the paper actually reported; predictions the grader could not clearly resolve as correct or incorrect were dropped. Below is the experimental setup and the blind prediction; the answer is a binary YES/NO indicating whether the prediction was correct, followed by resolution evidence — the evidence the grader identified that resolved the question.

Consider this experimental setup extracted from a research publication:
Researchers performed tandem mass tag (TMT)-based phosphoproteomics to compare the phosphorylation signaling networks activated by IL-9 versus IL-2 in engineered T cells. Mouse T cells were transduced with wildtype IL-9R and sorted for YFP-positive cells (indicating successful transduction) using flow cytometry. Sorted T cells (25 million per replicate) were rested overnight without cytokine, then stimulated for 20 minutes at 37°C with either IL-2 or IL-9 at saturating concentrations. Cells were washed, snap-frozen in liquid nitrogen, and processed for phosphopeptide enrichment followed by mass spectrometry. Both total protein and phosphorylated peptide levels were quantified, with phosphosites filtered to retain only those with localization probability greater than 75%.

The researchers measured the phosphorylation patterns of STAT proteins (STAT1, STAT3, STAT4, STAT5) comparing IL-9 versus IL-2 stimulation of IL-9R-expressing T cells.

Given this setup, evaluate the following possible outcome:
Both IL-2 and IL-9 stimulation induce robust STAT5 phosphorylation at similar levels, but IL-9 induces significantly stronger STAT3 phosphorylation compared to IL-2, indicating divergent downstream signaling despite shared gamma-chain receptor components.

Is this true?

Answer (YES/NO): NO